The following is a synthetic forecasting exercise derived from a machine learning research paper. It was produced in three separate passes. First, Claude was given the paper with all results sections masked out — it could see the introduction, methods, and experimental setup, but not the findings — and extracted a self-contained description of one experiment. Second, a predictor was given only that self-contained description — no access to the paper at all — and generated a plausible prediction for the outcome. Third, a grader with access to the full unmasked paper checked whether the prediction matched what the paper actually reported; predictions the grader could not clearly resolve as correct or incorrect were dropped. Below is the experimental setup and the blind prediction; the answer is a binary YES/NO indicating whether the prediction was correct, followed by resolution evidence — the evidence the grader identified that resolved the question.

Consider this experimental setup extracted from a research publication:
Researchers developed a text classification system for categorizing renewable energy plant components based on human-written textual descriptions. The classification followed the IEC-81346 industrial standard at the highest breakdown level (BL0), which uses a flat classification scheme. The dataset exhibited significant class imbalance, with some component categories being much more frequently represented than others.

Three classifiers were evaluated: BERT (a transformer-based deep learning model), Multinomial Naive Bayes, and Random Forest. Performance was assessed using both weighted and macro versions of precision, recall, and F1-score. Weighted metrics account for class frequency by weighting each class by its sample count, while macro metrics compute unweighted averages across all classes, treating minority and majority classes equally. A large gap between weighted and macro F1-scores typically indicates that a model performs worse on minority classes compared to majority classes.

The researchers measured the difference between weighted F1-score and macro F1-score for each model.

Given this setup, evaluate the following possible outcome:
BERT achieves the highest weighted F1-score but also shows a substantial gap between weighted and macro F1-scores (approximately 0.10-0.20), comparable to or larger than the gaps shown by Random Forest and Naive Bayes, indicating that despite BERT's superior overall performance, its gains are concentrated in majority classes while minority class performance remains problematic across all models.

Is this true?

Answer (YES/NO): NO